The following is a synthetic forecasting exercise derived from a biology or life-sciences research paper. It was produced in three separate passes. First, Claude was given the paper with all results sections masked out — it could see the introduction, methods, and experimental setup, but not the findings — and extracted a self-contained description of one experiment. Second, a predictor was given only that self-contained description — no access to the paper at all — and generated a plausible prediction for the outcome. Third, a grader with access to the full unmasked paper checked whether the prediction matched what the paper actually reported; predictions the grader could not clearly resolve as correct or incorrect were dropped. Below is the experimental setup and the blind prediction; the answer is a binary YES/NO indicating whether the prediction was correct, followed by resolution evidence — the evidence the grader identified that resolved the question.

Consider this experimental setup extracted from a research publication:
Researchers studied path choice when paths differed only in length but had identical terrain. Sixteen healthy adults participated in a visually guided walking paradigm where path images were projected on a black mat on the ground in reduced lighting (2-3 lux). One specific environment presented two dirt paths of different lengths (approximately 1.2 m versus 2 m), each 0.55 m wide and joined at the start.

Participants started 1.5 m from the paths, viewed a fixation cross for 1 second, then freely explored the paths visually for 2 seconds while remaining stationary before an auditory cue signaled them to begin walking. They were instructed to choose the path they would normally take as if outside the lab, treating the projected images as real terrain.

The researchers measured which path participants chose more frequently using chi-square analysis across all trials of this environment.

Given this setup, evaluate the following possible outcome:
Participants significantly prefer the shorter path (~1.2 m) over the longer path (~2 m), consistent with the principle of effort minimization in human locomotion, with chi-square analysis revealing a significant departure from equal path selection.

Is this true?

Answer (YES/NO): YES